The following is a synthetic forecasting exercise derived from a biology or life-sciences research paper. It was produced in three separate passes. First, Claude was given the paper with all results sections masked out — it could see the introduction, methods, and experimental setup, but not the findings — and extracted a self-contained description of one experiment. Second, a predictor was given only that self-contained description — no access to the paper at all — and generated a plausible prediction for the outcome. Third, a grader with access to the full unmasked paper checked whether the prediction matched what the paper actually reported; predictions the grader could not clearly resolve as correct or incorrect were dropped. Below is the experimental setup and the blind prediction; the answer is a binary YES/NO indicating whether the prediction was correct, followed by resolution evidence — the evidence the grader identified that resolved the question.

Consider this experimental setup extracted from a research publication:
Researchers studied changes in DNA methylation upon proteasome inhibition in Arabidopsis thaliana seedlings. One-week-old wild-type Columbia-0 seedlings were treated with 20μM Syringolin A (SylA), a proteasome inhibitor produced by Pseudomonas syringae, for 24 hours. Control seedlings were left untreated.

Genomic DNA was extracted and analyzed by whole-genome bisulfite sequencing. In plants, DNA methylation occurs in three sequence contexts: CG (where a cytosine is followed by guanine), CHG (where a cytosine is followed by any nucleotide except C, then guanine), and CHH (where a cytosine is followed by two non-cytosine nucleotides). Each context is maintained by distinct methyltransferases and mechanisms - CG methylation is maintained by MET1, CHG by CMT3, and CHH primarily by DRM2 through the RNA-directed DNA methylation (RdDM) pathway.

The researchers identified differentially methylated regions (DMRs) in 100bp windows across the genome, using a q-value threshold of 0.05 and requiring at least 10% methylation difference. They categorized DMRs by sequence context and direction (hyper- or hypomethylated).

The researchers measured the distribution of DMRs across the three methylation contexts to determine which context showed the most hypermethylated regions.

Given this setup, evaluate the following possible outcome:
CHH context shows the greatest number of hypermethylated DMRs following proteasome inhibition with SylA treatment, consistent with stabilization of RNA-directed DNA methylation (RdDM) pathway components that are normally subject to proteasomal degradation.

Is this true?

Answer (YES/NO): YES